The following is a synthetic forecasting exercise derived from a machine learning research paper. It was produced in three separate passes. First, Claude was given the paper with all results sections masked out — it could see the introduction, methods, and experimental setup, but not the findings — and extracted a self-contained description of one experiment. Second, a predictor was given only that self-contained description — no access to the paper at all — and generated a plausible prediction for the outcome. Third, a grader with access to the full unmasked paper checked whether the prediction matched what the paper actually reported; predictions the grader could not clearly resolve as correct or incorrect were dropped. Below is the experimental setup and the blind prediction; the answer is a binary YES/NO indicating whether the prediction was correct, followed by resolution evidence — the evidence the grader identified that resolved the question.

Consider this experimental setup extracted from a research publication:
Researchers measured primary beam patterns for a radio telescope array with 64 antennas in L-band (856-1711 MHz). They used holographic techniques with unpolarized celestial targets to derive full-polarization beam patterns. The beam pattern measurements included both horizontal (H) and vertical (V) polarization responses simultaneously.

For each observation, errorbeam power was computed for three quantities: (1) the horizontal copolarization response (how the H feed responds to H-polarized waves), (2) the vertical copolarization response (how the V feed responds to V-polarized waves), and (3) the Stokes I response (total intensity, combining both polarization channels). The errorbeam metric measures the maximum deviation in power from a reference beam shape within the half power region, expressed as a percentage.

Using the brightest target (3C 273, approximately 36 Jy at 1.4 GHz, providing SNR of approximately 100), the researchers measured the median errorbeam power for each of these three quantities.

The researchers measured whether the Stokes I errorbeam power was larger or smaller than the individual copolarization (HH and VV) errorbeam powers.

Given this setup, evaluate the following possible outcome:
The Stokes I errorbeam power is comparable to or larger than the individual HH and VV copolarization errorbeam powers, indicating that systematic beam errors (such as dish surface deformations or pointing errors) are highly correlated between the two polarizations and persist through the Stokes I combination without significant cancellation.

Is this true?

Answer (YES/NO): NO